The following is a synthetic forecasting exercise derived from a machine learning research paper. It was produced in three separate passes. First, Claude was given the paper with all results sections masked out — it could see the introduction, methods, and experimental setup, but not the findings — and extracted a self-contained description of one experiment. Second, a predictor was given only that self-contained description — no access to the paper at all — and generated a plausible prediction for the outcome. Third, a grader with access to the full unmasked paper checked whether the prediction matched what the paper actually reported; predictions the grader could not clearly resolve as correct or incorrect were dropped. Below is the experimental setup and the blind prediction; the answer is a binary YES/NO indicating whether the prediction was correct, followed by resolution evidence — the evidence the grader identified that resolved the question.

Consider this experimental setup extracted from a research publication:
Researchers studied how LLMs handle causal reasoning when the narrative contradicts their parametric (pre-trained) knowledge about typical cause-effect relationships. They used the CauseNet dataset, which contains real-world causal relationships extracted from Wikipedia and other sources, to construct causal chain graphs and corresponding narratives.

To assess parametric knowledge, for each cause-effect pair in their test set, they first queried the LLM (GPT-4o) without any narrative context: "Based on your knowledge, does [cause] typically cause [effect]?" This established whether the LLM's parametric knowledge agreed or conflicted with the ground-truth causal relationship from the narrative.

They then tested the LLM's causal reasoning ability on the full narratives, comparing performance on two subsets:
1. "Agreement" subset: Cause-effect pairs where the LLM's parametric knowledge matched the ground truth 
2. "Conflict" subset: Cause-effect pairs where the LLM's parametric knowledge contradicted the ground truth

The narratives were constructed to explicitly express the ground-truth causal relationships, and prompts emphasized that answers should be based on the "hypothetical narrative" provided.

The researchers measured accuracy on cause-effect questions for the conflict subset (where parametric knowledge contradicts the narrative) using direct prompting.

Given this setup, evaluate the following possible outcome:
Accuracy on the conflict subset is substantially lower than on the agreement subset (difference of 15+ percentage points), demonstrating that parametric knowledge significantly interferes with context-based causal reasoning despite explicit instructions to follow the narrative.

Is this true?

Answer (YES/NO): YES